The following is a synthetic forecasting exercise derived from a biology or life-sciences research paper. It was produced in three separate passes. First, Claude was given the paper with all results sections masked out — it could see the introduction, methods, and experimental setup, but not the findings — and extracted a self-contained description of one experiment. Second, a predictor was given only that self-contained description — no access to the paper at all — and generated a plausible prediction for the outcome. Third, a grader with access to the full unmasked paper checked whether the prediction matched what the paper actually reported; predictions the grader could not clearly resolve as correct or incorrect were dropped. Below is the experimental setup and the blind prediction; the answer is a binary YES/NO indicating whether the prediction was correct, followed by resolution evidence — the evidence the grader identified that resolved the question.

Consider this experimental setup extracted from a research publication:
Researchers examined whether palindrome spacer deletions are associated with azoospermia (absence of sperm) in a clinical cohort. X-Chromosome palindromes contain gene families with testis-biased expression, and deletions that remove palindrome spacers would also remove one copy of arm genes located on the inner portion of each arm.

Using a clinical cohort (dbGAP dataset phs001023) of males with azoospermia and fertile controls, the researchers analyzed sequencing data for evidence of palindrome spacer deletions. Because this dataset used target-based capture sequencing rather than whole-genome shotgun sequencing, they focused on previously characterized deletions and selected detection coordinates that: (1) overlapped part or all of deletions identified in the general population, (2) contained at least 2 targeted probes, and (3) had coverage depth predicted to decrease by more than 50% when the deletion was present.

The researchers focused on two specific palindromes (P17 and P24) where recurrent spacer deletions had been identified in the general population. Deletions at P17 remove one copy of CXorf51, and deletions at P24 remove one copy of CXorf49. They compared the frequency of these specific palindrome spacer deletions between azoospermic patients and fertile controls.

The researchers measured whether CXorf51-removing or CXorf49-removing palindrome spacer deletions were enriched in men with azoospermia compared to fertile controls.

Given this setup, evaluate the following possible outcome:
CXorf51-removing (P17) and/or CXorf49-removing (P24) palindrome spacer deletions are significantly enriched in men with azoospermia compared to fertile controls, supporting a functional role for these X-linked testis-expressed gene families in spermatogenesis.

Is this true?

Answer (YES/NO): NO